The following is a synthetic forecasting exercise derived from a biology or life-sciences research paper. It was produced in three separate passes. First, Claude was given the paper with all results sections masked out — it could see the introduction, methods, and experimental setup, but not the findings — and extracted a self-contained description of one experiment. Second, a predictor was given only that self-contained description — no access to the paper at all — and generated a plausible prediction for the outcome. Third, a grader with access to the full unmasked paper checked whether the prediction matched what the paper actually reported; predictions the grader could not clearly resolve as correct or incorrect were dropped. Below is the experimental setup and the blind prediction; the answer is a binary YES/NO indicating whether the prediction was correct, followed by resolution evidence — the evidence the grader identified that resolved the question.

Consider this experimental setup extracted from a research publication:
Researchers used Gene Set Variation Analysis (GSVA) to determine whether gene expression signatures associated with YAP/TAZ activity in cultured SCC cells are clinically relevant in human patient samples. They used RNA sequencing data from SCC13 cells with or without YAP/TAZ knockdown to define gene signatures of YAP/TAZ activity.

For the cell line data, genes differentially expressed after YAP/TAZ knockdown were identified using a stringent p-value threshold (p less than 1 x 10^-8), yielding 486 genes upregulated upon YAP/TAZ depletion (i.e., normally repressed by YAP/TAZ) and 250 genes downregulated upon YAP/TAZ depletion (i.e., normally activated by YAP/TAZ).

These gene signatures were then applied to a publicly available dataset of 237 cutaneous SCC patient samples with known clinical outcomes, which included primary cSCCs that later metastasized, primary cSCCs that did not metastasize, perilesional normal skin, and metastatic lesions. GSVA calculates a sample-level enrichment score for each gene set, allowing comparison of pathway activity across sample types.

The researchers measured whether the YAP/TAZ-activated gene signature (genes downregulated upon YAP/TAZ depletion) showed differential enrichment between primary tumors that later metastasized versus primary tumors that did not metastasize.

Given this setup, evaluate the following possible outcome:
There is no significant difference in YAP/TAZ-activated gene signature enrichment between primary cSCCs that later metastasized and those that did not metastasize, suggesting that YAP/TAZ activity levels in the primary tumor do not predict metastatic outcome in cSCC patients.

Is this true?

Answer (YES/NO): NO